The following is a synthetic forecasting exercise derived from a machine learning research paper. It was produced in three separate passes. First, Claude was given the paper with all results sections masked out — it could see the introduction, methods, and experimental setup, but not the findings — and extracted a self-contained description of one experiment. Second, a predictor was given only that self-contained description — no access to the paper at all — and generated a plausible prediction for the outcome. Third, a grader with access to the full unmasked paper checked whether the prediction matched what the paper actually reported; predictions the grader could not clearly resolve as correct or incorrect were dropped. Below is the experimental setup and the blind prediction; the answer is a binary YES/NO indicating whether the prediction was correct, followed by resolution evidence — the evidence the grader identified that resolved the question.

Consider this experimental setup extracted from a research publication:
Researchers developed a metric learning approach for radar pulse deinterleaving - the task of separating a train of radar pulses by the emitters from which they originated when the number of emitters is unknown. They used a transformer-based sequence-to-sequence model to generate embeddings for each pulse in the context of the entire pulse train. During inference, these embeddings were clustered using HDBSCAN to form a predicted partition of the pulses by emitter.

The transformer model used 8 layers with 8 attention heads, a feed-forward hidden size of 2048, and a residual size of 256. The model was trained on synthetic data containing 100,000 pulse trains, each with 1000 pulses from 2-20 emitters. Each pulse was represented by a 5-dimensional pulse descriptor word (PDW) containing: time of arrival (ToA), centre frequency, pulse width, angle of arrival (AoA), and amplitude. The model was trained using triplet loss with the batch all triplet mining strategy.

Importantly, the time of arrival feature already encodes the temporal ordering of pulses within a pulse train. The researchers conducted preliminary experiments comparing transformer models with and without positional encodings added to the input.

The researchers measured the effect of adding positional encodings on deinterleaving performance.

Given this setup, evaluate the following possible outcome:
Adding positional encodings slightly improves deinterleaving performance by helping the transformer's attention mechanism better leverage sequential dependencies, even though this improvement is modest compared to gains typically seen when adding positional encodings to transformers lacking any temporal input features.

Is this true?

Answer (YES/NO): NO